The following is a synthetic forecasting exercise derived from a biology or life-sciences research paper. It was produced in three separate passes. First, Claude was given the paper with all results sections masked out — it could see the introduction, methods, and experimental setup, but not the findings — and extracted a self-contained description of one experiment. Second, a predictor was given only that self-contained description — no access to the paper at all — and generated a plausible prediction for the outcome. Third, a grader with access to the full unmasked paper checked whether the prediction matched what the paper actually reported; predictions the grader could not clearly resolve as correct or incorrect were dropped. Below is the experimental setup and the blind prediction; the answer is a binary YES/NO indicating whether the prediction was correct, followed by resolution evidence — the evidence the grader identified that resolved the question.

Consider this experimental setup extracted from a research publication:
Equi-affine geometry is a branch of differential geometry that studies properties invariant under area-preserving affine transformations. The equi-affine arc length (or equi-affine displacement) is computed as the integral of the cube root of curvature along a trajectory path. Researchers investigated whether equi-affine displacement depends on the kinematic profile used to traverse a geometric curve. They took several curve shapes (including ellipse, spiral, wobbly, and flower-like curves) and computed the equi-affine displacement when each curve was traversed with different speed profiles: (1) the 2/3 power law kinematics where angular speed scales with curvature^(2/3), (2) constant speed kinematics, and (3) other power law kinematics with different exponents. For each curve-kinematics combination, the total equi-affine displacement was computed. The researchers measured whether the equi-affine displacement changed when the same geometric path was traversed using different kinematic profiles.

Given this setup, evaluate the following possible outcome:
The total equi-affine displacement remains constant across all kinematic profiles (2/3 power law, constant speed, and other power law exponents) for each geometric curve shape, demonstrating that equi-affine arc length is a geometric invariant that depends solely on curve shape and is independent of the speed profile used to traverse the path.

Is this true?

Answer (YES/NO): YES